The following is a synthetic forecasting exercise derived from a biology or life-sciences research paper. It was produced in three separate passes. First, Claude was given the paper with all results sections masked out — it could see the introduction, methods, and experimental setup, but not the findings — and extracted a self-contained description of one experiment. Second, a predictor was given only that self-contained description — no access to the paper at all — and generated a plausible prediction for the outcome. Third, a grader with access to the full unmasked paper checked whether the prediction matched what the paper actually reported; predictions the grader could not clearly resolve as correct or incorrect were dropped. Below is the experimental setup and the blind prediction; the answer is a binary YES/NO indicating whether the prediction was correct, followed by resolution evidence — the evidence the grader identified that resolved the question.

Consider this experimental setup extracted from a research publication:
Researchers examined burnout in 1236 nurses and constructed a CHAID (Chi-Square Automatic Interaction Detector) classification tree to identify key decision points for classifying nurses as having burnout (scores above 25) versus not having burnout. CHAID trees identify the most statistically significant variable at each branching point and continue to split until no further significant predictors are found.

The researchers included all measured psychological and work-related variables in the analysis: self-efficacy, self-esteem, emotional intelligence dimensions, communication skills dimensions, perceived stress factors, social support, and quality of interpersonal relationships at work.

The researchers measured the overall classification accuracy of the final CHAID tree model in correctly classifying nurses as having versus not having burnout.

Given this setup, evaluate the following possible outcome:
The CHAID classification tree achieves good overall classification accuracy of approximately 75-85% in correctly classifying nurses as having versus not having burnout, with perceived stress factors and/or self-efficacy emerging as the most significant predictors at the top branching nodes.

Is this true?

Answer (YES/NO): YES